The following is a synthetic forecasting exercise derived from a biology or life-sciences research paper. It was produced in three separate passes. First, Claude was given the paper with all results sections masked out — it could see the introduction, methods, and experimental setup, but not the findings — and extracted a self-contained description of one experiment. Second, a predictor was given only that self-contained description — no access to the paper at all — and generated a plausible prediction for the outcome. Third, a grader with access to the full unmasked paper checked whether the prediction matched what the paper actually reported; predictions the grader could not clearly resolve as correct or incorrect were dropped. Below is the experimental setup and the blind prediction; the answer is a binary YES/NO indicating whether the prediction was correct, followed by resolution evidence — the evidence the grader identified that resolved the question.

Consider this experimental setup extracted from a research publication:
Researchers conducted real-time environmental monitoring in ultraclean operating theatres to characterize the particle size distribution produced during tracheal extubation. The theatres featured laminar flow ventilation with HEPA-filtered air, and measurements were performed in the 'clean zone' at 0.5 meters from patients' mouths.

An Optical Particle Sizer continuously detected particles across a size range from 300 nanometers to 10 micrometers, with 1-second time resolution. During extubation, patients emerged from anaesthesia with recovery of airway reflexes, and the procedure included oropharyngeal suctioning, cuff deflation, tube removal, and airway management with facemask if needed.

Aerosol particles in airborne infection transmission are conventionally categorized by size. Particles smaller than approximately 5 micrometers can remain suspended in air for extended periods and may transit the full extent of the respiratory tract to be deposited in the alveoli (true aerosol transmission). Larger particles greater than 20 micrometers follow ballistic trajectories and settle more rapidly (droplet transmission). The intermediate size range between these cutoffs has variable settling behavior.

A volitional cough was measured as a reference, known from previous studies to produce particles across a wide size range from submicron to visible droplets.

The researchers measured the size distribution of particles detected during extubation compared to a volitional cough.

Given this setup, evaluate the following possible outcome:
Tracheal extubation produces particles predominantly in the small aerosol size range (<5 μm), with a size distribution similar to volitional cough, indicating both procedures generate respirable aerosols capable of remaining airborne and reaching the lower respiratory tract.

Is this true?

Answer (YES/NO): YES